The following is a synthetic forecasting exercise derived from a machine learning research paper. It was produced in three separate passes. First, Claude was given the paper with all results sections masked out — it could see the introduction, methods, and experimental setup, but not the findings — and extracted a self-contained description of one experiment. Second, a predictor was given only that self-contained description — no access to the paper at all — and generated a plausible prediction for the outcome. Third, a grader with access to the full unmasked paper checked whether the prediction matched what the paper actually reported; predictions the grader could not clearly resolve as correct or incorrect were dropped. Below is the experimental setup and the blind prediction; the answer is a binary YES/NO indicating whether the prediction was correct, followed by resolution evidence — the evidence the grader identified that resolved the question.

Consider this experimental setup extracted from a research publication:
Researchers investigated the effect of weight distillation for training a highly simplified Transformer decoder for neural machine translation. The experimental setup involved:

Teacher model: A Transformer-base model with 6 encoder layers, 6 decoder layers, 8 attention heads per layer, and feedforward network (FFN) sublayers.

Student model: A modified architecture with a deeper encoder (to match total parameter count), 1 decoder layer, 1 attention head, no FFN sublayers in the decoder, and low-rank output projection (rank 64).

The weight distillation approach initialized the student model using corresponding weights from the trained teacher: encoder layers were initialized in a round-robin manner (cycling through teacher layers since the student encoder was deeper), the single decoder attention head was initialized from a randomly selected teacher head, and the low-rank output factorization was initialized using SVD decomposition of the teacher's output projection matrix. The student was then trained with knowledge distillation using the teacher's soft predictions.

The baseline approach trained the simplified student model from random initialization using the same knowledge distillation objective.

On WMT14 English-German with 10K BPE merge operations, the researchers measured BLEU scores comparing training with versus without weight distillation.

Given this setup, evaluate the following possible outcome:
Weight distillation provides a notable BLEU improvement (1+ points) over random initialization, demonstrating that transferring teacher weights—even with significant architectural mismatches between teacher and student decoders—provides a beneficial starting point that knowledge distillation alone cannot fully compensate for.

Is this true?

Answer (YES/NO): YES